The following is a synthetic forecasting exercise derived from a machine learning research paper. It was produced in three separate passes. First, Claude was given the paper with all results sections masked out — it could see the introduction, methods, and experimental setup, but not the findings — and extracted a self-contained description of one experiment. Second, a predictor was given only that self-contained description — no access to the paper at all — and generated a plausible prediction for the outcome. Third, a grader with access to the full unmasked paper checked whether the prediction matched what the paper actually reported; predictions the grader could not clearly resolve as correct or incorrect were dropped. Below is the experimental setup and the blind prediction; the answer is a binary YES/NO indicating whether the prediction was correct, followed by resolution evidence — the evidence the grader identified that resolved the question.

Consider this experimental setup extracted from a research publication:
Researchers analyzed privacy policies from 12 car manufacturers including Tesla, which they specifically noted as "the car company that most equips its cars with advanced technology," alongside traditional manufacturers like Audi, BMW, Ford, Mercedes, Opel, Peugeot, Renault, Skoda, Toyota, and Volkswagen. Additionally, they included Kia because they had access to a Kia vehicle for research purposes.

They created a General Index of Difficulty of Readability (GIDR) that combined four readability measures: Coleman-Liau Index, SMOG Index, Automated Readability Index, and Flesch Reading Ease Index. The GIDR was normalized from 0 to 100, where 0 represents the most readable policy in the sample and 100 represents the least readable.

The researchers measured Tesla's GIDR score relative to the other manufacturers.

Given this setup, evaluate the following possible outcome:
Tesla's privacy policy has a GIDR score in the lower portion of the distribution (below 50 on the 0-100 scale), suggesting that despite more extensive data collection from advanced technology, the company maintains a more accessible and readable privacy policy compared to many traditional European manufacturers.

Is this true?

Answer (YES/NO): YES